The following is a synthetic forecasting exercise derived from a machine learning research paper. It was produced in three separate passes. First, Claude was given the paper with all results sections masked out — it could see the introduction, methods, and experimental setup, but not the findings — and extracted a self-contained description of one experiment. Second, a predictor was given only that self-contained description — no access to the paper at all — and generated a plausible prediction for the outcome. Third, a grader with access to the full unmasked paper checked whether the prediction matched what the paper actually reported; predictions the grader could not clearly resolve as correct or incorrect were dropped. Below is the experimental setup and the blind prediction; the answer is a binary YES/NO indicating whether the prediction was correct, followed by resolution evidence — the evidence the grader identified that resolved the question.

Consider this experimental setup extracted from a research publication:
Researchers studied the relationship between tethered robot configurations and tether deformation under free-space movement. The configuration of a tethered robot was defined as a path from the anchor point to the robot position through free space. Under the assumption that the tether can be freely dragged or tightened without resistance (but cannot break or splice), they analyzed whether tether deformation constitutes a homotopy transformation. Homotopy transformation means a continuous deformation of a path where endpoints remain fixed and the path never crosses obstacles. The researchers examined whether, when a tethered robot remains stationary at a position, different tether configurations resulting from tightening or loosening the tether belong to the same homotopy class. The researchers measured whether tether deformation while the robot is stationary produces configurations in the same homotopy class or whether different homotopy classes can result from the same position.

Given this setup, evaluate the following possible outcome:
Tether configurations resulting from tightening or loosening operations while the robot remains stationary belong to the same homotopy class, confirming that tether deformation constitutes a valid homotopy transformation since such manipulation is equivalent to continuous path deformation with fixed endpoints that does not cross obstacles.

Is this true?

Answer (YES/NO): YES